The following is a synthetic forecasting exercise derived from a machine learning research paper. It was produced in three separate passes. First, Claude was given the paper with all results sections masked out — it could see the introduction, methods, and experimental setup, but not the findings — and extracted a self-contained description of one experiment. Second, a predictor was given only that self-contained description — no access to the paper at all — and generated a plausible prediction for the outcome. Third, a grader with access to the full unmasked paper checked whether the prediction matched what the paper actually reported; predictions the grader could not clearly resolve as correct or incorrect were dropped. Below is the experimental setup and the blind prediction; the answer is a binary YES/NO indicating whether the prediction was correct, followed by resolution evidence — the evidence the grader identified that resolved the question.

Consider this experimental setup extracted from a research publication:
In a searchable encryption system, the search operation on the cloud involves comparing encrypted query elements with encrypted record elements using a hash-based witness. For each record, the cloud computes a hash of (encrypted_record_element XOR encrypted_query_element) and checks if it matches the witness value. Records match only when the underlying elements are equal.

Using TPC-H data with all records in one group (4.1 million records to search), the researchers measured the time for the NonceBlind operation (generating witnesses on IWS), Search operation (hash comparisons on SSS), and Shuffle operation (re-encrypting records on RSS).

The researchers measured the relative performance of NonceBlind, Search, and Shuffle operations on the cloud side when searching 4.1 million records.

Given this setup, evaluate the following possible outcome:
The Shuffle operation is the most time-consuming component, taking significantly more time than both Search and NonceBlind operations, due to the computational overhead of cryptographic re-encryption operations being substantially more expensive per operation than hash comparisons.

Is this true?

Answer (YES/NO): NO